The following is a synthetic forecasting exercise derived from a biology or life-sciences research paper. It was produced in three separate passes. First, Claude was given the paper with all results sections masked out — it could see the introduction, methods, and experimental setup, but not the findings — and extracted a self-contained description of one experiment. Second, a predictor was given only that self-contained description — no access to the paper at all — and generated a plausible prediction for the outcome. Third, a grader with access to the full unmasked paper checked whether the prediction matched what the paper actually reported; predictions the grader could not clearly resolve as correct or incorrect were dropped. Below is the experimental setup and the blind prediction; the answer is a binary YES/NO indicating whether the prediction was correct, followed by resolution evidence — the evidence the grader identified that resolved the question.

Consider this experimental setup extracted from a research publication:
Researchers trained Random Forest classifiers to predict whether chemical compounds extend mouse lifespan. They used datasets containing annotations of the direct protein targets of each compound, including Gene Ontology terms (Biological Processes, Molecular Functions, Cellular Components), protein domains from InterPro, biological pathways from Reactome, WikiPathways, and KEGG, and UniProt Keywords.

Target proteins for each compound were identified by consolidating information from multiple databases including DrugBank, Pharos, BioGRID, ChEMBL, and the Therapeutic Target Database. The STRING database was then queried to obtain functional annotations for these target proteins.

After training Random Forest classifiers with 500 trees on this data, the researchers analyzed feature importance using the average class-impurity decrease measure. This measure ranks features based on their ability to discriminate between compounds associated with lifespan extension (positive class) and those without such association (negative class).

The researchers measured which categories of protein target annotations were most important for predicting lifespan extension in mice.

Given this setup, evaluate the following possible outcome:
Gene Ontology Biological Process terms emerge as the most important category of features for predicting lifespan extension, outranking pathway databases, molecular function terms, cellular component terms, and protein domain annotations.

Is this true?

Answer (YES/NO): NO